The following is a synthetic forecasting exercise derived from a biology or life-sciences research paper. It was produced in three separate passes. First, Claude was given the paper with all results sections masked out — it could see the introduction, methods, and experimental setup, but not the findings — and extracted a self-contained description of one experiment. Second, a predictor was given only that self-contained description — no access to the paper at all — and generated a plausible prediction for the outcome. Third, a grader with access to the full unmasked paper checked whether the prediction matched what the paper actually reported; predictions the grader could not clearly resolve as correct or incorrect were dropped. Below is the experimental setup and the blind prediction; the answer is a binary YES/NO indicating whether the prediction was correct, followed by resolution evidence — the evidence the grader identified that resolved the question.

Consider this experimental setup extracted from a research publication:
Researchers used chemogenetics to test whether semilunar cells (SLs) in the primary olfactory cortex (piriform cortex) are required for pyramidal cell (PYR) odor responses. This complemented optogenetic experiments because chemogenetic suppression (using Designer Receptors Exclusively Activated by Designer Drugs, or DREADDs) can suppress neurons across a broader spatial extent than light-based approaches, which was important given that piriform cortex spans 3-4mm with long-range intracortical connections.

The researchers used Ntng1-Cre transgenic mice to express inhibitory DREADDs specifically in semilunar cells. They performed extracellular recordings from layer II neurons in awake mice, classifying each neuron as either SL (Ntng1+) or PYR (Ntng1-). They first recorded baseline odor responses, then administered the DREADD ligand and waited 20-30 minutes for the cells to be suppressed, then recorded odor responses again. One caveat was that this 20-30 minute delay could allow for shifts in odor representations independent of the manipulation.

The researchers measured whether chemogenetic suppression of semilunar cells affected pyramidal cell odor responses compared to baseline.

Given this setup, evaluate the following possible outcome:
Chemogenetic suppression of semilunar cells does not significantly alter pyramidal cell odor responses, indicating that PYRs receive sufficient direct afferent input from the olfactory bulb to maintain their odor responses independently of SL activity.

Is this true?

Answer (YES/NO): YES